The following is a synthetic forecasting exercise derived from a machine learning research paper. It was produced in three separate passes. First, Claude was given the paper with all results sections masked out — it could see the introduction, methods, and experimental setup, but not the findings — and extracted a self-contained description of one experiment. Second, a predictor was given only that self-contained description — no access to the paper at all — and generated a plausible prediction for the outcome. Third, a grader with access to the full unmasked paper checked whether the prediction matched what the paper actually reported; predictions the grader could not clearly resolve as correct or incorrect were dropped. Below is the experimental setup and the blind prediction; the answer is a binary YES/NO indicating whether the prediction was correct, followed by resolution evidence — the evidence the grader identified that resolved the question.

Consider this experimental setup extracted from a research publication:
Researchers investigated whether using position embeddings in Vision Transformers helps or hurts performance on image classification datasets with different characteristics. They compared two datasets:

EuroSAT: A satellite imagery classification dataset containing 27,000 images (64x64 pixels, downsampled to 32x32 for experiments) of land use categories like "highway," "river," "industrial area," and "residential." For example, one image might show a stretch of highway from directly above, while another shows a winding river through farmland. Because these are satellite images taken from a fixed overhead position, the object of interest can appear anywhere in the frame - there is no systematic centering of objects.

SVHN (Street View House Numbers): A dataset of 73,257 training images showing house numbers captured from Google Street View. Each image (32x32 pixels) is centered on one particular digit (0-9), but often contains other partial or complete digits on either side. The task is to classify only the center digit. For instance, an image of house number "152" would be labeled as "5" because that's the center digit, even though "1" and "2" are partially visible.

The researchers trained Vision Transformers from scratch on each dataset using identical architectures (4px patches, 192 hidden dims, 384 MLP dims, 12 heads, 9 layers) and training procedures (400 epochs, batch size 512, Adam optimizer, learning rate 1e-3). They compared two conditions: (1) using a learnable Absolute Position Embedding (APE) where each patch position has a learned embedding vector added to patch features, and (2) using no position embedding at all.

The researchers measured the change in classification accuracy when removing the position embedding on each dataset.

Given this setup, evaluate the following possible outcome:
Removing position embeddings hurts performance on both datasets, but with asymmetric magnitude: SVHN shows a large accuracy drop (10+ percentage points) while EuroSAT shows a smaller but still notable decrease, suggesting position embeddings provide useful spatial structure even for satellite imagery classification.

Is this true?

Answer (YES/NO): NO